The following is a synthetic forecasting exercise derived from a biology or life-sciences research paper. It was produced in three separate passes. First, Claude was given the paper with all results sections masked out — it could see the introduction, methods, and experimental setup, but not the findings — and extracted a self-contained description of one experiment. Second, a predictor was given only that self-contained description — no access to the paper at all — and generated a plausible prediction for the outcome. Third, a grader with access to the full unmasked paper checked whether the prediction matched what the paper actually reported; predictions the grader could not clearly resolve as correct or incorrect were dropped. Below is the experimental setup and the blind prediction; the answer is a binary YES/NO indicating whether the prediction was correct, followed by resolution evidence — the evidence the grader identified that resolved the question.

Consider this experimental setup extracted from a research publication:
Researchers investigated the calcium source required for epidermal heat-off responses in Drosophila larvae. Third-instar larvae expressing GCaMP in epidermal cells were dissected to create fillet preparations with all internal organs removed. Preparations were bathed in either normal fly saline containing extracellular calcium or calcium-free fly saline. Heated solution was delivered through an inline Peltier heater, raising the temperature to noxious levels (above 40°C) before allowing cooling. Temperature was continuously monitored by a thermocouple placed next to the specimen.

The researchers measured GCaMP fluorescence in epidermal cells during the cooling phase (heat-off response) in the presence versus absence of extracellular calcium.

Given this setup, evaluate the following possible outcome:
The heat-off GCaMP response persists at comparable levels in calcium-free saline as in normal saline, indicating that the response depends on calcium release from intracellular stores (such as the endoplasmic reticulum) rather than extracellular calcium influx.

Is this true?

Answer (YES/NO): NO